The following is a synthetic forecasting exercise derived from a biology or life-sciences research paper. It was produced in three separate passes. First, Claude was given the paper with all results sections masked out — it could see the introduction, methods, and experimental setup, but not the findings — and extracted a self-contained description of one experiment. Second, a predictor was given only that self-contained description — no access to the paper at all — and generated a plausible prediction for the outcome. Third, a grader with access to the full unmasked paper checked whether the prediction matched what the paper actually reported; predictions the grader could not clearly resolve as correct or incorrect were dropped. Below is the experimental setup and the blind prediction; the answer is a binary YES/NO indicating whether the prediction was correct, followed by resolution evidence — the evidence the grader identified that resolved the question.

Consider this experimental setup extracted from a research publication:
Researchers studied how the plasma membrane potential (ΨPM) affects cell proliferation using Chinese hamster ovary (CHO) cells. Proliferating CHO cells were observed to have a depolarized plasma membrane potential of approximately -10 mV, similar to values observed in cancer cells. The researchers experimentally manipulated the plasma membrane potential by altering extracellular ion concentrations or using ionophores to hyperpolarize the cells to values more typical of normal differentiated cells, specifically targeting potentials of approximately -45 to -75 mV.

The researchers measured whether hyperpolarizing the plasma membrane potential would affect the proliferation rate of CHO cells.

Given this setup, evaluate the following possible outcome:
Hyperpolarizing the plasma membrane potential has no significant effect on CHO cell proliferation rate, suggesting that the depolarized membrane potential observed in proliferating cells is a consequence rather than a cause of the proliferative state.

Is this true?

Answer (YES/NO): NO